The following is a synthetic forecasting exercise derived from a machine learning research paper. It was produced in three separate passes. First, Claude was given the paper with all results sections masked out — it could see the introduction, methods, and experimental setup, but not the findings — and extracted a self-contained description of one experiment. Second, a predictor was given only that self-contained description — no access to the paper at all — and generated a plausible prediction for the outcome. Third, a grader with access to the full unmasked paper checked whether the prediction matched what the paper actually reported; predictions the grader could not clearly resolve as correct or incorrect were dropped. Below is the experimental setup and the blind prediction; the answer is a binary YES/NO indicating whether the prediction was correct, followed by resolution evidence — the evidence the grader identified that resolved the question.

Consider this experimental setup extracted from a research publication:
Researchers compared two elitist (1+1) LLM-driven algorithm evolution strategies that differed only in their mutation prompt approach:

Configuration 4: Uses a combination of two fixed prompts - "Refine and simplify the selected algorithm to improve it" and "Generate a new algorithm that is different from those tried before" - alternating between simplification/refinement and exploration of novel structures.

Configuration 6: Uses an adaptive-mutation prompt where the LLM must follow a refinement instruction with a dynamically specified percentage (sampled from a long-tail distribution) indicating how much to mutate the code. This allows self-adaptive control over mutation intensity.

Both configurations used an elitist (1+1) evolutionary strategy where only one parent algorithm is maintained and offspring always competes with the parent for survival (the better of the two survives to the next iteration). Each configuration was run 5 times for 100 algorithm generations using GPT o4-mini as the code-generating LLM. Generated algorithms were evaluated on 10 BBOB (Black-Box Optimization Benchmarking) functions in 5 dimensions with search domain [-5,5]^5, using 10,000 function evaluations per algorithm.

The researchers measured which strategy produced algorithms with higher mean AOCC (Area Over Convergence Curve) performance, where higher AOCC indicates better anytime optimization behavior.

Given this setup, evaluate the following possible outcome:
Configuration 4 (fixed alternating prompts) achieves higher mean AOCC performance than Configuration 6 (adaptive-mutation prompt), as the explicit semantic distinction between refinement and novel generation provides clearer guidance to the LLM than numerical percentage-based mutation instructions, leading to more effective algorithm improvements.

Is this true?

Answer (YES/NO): YES